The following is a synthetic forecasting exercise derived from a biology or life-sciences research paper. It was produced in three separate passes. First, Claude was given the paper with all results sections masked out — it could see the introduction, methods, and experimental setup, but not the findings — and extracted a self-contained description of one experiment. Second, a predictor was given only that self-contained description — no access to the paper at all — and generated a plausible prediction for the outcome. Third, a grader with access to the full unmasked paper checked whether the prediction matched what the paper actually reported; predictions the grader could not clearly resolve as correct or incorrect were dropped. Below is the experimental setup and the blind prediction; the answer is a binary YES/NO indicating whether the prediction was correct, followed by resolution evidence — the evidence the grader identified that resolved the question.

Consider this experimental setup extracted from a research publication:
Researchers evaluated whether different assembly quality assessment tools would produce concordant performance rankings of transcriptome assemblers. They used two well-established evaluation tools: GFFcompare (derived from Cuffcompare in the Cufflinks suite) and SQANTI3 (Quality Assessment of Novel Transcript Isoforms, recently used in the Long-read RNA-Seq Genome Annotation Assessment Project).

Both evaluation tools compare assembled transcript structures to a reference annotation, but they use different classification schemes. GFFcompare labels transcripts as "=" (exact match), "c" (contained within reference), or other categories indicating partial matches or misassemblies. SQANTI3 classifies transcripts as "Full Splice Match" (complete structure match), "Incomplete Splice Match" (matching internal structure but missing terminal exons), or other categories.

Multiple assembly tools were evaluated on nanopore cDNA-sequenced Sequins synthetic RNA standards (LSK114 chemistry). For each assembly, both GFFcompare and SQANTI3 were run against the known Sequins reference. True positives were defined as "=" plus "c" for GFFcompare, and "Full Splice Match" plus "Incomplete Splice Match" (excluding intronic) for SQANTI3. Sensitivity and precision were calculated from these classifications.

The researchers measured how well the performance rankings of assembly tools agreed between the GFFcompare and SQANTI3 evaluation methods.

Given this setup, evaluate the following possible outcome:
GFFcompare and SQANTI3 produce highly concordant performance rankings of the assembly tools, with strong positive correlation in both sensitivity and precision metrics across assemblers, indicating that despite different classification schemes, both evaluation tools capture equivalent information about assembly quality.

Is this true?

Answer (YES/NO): NO